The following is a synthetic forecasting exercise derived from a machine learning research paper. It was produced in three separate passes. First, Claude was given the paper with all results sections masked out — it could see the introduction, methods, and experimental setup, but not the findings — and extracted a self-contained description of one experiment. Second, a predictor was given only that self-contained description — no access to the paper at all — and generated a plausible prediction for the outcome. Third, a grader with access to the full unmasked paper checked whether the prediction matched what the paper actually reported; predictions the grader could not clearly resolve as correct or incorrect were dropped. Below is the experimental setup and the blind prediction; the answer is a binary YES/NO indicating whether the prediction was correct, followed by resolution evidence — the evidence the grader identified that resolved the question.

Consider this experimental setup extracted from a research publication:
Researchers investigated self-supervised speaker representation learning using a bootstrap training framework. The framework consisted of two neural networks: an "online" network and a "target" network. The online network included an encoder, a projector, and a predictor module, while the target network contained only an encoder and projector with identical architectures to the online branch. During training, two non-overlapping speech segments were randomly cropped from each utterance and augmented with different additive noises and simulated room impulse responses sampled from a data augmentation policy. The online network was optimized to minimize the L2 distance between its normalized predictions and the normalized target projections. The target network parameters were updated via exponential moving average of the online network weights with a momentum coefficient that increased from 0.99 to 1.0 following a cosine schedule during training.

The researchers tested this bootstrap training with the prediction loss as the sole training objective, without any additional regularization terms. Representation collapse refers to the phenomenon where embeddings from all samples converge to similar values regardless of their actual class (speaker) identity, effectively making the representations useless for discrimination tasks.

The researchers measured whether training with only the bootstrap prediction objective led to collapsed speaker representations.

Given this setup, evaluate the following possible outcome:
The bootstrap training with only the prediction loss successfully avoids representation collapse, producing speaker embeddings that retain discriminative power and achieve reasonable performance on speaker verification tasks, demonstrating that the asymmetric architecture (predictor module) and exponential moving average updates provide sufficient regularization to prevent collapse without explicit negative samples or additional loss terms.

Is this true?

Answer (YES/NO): NO